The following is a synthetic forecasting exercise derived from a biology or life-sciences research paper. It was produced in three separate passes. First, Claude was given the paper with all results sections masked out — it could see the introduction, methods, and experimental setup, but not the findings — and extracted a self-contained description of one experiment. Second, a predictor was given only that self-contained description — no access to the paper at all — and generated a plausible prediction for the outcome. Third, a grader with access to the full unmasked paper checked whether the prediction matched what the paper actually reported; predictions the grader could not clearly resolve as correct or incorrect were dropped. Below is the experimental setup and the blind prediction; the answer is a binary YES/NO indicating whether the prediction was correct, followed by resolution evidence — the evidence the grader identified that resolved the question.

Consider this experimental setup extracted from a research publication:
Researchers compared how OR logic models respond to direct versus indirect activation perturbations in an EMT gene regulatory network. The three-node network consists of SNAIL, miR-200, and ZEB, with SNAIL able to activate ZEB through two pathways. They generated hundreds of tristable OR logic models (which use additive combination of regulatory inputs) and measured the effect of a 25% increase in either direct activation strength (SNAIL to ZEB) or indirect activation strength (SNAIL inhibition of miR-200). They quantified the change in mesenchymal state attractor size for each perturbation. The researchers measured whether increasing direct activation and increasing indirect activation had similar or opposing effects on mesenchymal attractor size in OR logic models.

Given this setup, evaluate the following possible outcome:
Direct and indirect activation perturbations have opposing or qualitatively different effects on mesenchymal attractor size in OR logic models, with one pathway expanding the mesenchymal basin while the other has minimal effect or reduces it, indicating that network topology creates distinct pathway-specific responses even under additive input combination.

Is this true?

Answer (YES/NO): YES